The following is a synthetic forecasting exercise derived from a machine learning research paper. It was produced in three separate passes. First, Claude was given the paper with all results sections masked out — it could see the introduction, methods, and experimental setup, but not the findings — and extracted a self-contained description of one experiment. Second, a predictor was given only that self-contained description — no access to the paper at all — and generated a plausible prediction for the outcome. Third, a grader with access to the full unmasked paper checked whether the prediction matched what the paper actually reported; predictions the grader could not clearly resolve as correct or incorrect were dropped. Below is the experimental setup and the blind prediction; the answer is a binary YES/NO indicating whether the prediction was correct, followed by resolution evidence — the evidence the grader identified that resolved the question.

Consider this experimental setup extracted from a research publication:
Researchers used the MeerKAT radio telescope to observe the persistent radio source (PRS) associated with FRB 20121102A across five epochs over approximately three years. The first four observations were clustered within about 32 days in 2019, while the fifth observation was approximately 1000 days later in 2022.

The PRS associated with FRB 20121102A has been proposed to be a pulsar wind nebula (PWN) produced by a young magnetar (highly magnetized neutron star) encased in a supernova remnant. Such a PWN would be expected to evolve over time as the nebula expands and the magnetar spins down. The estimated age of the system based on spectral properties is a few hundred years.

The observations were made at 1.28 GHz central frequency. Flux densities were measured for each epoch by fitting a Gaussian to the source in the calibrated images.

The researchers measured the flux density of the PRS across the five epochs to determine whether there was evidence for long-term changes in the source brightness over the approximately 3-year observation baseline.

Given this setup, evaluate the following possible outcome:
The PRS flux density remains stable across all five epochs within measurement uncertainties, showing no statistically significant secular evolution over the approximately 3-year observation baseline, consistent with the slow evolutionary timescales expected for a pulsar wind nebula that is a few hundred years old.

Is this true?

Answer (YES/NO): NO